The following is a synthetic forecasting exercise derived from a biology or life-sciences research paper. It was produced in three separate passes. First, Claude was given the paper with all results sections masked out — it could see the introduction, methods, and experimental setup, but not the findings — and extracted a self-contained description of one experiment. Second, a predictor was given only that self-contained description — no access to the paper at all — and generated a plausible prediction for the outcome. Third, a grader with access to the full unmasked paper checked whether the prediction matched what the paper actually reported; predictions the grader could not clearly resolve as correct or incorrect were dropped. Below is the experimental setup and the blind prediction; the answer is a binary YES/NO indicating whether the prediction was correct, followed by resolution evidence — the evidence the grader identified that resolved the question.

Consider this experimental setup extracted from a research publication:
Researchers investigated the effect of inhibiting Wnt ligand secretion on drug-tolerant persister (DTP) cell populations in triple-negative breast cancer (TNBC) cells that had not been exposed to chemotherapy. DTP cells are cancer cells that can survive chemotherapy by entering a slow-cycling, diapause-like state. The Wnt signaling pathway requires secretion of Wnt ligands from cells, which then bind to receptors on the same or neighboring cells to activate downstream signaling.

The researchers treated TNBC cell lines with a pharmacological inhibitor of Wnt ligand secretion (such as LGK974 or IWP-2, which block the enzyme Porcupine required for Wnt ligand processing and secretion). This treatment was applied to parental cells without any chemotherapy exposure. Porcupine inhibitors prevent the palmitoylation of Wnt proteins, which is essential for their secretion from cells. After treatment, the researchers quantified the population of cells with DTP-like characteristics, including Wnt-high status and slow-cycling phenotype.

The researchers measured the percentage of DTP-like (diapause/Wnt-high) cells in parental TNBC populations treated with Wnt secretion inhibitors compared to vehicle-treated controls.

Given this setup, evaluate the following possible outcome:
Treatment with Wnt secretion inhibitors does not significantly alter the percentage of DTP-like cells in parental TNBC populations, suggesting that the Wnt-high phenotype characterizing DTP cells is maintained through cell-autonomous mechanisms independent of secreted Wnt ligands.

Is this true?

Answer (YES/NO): NO